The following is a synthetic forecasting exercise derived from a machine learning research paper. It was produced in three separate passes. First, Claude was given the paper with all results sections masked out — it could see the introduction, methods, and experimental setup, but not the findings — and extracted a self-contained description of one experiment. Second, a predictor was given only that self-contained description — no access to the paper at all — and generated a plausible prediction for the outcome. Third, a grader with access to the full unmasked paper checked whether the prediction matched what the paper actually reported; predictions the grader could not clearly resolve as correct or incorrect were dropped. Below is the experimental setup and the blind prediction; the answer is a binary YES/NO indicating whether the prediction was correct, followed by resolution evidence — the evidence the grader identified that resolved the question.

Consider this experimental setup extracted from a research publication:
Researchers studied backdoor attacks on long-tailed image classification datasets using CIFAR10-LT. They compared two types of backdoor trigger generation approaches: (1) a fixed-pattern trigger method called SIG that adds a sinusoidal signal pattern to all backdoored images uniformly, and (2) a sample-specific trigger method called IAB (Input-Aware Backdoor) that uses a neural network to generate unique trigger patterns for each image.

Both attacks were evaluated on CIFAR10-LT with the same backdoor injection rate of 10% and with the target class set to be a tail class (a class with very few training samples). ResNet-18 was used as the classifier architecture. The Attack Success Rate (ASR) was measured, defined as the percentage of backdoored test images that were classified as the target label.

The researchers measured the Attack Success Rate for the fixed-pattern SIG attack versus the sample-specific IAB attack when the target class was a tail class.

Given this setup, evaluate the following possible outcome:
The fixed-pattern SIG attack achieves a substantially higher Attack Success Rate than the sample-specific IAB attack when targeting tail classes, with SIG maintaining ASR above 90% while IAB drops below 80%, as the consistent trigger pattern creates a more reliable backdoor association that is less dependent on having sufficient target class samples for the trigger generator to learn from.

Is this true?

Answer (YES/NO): NO